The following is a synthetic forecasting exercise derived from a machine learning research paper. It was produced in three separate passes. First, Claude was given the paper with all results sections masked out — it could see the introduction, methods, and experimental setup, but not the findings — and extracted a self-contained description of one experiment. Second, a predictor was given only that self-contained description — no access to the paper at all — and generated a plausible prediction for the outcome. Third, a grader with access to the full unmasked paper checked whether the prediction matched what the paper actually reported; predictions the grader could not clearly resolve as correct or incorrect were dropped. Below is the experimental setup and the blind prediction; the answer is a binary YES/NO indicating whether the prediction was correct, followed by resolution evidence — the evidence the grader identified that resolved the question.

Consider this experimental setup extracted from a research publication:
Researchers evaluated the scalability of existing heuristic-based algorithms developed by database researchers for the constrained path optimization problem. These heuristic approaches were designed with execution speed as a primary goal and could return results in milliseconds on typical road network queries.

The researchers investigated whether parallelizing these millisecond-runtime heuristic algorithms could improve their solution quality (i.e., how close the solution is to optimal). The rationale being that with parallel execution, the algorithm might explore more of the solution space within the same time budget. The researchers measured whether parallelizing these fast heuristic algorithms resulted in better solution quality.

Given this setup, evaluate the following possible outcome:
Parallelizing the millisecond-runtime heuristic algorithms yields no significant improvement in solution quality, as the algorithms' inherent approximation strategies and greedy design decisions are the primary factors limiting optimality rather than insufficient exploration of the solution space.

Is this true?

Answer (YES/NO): YES